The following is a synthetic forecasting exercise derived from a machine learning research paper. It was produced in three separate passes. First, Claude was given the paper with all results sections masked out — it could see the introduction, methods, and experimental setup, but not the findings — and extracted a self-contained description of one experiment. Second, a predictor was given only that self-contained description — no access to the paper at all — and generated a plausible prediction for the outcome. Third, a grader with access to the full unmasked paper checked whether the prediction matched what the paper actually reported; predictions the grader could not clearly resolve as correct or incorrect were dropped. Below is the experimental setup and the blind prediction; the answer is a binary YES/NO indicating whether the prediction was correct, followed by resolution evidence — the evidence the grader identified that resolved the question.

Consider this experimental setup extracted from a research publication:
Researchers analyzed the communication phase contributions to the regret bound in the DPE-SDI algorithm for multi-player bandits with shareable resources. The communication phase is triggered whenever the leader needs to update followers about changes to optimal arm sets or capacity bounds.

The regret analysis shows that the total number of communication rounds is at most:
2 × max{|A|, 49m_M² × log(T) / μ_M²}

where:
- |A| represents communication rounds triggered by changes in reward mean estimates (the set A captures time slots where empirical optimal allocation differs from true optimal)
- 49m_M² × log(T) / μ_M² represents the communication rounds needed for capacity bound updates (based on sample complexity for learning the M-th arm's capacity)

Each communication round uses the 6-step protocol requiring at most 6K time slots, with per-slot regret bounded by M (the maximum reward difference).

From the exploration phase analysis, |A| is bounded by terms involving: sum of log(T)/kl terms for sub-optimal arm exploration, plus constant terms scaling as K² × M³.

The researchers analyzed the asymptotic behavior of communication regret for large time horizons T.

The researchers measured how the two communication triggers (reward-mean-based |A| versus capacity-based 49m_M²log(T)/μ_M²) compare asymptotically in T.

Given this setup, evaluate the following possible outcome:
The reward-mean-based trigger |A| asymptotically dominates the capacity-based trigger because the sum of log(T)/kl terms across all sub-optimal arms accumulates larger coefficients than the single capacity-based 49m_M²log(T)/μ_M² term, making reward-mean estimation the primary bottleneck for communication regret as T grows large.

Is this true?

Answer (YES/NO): NO